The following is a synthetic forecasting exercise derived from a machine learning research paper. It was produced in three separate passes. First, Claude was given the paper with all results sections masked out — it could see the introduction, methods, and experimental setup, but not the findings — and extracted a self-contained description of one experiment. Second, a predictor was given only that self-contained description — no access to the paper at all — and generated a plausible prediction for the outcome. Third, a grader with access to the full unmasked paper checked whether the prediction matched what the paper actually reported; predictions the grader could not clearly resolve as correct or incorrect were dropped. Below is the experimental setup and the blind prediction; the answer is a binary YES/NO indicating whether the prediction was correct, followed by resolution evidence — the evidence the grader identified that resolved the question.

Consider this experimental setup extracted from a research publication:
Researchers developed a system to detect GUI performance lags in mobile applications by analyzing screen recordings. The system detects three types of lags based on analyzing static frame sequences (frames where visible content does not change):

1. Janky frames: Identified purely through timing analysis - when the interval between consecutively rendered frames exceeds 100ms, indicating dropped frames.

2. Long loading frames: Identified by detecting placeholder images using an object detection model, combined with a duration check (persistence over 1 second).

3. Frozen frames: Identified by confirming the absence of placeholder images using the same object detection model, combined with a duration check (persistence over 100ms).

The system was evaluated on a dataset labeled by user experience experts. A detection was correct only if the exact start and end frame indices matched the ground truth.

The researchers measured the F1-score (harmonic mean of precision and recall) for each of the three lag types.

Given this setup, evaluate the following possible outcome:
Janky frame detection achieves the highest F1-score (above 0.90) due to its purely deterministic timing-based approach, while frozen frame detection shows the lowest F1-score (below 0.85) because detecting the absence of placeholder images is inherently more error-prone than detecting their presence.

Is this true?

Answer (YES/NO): NO